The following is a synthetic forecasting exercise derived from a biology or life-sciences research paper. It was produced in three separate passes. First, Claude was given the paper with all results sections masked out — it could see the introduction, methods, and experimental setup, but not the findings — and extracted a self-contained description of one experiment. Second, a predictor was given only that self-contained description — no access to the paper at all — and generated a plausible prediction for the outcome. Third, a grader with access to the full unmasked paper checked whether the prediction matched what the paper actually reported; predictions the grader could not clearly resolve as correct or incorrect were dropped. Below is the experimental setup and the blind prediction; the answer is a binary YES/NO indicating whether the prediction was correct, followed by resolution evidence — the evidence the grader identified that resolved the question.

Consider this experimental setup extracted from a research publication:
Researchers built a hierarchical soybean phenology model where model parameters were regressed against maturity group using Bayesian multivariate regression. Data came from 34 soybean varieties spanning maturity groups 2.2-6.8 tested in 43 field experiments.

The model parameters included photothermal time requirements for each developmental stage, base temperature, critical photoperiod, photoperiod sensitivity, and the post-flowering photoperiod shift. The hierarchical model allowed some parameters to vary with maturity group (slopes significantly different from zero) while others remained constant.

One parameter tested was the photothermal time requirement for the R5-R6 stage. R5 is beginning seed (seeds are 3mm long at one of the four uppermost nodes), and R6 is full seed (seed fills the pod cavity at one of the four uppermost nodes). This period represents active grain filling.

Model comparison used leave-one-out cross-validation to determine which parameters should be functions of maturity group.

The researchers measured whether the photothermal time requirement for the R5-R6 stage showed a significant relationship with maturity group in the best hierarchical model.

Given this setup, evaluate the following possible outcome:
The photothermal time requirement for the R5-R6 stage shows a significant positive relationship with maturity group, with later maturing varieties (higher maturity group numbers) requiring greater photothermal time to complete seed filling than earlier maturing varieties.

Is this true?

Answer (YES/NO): NO